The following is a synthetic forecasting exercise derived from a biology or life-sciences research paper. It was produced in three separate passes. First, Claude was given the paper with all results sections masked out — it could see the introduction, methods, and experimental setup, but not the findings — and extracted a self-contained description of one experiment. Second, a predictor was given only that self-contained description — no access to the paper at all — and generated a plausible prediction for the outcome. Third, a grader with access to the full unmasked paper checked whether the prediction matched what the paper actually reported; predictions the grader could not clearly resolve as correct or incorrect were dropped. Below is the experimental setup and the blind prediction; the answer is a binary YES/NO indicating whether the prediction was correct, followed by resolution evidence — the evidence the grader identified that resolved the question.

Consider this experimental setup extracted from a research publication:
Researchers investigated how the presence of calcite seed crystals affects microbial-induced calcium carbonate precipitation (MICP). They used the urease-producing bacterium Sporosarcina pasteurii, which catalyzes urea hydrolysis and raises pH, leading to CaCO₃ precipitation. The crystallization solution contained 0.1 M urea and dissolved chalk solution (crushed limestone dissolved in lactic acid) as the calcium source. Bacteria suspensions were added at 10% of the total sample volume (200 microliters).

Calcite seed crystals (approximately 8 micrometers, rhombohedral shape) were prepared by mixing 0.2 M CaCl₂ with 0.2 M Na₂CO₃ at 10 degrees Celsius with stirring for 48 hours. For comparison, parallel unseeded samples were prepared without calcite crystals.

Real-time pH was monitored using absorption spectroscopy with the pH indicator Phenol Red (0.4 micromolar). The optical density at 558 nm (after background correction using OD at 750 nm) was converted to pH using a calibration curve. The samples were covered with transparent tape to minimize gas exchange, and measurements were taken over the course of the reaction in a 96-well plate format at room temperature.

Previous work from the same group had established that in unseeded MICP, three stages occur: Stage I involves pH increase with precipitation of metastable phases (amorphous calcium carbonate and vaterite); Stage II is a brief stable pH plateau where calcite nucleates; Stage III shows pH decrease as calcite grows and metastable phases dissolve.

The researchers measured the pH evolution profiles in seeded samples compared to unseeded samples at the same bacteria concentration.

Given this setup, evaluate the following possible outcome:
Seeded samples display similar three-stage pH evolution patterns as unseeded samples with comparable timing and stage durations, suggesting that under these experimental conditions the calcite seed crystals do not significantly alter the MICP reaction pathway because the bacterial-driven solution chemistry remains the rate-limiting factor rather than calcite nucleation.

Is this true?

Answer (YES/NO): NO